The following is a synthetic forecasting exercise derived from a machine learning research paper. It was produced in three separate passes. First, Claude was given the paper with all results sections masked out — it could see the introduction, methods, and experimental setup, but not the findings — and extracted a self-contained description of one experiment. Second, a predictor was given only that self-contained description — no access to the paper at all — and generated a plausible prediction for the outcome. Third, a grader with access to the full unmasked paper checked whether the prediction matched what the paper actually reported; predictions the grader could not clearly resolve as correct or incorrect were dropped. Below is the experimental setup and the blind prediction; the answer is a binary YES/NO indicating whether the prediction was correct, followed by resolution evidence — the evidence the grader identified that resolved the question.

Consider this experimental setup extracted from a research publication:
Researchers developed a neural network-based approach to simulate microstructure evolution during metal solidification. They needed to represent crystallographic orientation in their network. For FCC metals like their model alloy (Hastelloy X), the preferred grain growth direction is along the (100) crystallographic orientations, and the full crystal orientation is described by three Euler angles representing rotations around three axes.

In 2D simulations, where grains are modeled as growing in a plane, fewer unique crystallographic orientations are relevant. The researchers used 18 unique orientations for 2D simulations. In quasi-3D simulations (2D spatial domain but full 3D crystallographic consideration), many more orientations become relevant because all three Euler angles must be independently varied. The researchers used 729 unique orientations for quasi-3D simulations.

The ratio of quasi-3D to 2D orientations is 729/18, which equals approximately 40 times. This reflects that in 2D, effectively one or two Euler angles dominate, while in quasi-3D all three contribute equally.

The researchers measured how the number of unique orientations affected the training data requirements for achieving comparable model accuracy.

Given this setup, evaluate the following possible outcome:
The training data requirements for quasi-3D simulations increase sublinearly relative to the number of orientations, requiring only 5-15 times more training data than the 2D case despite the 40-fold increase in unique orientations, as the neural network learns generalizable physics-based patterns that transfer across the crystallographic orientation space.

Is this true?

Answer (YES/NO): NO